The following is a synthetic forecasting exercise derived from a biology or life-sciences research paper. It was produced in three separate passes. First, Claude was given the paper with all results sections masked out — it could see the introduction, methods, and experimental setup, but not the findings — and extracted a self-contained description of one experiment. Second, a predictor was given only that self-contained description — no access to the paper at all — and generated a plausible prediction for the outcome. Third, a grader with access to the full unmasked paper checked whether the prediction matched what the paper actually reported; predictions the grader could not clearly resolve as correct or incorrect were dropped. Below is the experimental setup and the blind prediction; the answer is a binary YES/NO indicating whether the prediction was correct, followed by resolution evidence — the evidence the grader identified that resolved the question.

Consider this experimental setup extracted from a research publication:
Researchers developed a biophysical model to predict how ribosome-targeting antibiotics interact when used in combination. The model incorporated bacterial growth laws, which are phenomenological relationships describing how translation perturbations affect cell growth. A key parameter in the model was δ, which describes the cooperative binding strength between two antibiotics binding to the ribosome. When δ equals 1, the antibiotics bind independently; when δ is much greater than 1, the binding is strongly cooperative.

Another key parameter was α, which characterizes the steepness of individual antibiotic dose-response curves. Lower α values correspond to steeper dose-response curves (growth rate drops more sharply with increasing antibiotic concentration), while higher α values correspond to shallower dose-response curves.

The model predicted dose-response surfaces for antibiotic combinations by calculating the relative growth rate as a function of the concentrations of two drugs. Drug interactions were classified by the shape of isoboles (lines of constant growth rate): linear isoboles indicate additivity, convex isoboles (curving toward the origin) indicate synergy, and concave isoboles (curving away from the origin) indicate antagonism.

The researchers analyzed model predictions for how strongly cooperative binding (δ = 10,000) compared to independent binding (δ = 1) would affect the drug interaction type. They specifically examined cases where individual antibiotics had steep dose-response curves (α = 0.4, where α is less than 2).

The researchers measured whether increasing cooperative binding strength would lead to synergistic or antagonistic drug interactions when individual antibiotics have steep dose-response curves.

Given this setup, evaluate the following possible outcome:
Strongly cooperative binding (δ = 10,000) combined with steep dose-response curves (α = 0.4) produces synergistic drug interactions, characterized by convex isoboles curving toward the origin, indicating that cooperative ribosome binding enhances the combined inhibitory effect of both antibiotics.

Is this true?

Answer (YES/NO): NO